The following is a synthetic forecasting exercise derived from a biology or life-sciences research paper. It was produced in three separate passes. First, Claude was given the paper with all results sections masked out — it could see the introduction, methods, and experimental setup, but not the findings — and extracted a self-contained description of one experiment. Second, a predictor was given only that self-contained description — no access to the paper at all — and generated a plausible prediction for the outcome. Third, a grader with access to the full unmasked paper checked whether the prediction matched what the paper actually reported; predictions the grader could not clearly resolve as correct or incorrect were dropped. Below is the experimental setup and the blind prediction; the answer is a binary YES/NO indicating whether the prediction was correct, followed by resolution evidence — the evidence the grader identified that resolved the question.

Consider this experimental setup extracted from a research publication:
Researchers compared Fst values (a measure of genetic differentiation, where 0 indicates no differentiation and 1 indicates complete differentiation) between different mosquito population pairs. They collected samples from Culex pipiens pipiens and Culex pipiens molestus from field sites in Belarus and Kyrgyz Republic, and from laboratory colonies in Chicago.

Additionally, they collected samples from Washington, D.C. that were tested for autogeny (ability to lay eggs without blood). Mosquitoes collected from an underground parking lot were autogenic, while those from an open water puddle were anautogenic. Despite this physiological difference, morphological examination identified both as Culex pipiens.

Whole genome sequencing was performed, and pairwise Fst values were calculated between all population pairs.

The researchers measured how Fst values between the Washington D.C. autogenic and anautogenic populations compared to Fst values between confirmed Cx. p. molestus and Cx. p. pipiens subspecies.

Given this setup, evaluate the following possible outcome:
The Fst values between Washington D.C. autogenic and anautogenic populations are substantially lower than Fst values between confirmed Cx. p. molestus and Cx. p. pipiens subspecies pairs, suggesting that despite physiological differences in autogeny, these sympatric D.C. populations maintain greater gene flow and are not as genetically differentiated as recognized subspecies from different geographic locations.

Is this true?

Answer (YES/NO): YES